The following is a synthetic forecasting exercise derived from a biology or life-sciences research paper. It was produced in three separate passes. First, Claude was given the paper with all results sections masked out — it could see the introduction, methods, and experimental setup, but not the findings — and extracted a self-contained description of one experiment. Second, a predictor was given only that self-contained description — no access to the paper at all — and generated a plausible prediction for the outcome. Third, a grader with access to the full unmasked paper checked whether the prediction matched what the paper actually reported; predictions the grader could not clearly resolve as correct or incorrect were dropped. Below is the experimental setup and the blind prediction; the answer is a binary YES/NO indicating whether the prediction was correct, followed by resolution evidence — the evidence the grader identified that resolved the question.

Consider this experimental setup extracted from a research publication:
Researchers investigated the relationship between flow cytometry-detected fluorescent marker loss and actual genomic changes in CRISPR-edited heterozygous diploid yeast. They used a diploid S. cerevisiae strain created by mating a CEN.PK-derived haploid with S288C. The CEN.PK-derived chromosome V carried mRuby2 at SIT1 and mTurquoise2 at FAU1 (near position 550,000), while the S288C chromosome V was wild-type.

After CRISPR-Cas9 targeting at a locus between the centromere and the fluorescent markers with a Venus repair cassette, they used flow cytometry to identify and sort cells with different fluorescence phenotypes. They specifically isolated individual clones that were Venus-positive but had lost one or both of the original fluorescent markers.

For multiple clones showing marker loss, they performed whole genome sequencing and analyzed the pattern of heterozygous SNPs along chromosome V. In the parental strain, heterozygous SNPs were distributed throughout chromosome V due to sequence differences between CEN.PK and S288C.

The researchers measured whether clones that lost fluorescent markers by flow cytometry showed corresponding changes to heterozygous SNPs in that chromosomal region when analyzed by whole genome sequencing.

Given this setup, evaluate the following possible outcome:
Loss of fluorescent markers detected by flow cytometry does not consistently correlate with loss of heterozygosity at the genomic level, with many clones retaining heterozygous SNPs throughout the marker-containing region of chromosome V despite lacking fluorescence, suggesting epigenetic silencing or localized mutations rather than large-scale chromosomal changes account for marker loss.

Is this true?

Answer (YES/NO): NO